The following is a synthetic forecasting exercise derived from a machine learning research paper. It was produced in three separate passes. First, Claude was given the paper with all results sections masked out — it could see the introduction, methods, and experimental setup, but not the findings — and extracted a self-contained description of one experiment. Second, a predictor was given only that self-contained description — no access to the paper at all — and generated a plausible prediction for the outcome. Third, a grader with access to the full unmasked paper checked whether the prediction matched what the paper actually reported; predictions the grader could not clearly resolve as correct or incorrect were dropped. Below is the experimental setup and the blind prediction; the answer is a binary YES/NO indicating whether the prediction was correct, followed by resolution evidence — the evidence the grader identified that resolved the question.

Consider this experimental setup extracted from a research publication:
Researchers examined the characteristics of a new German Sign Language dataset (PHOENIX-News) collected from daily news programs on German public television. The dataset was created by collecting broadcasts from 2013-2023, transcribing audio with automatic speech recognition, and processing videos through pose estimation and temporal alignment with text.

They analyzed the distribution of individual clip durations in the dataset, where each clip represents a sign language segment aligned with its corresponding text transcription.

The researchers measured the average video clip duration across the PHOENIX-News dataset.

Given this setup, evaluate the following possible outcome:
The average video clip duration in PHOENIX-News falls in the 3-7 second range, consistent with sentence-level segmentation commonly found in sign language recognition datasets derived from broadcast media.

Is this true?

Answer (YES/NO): YES